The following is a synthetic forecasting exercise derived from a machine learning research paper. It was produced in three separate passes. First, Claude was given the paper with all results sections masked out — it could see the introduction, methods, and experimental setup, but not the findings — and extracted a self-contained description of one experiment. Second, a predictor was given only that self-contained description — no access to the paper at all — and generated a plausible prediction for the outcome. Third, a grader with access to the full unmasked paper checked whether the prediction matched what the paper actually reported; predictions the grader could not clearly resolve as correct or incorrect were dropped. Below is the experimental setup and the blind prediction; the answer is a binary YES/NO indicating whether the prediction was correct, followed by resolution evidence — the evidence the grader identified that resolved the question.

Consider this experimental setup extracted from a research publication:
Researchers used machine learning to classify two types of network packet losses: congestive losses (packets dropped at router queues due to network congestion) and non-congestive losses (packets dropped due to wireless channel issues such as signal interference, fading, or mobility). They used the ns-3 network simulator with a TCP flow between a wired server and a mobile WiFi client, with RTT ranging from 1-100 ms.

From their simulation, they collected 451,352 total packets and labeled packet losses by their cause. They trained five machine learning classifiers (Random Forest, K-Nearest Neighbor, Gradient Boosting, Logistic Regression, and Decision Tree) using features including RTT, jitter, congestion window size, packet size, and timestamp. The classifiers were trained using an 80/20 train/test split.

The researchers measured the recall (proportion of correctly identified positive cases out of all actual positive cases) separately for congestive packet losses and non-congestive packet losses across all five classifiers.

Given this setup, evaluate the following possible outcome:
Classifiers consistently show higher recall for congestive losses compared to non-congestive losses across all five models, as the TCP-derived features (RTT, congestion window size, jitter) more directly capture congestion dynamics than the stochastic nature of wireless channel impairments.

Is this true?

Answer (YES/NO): YES